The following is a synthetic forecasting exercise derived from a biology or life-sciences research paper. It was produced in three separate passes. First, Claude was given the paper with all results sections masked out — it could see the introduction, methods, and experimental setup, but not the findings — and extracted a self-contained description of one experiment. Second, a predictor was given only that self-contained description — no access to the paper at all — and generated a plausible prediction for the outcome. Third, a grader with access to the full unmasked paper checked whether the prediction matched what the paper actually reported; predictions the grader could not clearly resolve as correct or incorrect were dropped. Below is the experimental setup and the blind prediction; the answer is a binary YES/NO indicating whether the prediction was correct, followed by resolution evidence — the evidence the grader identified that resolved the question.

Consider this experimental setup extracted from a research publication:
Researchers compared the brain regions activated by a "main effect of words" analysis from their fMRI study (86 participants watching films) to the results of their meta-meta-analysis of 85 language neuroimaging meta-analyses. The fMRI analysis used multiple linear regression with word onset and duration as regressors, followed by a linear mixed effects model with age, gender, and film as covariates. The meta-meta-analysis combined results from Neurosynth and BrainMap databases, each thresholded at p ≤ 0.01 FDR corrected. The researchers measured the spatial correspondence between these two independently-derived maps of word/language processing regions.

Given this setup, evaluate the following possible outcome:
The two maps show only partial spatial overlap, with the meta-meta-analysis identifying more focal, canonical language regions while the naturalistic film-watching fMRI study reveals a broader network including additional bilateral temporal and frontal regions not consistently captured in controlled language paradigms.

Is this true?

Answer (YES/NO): NO